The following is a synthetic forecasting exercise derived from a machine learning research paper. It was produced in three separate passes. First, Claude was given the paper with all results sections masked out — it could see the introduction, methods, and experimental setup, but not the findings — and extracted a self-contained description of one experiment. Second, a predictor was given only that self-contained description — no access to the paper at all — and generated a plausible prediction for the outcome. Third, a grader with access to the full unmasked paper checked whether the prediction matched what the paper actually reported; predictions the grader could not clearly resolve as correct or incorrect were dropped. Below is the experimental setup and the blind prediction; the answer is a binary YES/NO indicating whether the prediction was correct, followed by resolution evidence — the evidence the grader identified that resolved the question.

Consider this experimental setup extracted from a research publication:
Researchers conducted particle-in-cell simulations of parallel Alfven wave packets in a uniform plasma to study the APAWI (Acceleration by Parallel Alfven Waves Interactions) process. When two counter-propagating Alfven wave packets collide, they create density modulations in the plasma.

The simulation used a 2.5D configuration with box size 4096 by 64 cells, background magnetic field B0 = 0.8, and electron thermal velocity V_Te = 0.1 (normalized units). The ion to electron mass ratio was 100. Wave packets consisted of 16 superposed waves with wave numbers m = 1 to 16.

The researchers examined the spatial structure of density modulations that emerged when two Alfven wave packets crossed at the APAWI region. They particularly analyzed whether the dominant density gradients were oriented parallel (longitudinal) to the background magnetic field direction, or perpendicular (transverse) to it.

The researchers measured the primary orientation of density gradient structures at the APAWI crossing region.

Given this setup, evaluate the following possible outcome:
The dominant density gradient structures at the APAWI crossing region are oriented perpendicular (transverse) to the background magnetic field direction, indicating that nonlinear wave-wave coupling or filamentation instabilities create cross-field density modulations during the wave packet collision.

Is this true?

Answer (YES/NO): NO